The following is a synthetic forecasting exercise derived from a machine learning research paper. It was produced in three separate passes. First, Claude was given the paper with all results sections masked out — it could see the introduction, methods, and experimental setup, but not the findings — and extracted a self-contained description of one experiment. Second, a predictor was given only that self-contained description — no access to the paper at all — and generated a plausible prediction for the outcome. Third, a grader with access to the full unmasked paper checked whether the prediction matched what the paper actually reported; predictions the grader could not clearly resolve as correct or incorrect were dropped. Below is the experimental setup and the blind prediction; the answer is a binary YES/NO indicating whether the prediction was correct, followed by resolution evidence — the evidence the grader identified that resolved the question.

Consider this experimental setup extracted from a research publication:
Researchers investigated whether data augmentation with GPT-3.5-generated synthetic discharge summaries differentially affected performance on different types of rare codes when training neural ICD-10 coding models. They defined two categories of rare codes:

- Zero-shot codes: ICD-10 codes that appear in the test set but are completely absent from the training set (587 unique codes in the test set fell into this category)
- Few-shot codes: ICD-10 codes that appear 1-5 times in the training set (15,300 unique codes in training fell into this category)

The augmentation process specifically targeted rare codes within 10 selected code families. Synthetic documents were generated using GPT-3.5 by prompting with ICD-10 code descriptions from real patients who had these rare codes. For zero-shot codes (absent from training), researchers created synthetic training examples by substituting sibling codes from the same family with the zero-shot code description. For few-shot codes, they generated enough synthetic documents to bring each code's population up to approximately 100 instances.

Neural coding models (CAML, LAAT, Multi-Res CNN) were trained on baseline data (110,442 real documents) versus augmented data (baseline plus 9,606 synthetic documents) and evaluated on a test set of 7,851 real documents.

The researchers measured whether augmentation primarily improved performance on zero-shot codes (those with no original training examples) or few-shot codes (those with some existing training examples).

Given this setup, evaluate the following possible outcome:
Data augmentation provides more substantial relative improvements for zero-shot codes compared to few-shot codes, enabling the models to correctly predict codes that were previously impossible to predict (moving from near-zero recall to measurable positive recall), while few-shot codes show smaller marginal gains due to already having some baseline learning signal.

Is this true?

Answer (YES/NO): NO